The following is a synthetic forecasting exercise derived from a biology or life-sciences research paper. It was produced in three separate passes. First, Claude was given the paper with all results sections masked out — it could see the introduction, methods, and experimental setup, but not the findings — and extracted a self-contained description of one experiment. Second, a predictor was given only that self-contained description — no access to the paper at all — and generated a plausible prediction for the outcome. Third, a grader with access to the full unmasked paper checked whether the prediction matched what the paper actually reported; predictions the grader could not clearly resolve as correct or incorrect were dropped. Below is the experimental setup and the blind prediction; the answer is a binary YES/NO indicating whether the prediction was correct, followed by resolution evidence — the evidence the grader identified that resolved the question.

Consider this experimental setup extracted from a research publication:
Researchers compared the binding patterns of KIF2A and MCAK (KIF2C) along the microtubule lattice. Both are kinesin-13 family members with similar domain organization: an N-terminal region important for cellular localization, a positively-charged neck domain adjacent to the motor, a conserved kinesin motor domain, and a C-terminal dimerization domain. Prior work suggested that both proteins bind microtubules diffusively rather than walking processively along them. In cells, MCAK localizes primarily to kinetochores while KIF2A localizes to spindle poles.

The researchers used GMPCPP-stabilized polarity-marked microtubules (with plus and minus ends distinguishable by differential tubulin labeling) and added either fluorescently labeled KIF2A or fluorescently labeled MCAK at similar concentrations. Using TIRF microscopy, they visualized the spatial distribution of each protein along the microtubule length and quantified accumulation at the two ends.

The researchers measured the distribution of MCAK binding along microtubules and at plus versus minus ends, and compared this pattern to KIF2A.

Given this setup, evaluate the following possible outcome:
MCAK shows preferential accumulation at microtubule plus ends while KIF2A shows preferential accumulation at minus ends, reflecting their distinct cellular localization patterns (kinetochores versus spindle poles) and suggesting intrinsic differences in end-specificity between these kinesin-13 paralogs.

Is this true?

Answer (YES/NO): NO